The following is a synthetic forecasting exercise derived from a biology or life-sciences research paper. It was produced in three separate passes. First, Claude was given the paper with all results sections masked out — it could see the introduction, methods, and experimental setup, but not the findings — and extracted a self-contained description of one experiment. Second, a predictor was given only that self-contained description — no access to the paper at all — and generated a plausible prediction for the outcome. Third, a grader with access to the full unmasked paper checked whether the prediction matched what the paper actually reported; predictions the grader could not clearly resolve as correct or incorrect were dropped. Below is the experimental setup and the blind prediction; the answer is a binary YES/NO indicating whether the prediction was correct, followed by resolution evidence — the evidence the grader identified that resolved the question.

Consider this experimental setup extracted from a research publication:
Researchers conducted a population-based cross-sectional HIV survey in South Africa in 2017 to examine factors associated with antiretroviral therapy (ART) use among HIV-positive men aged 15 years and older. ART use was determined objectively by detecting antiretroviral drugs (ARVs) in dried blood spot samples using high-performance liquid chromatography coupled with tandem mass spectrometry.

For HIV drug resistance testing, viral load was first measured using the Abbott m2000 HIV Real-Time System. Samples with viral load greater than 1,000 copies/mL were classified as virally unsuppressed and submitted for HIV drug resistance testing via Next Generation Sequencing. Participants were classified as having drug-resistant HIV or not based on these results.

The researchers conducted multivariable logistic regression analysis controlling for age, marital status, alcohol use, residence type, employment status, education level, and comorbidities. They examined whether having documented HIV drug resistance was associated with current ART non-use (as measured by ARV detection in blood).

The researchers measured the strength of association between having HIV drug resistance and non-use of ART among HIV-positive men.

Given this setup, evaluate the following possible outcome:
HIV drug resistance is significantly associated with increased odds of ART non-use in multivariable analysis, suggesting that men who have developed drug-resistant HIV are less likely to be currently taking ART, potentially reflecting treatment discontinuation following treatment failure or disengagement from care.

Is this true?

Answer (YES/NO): YES